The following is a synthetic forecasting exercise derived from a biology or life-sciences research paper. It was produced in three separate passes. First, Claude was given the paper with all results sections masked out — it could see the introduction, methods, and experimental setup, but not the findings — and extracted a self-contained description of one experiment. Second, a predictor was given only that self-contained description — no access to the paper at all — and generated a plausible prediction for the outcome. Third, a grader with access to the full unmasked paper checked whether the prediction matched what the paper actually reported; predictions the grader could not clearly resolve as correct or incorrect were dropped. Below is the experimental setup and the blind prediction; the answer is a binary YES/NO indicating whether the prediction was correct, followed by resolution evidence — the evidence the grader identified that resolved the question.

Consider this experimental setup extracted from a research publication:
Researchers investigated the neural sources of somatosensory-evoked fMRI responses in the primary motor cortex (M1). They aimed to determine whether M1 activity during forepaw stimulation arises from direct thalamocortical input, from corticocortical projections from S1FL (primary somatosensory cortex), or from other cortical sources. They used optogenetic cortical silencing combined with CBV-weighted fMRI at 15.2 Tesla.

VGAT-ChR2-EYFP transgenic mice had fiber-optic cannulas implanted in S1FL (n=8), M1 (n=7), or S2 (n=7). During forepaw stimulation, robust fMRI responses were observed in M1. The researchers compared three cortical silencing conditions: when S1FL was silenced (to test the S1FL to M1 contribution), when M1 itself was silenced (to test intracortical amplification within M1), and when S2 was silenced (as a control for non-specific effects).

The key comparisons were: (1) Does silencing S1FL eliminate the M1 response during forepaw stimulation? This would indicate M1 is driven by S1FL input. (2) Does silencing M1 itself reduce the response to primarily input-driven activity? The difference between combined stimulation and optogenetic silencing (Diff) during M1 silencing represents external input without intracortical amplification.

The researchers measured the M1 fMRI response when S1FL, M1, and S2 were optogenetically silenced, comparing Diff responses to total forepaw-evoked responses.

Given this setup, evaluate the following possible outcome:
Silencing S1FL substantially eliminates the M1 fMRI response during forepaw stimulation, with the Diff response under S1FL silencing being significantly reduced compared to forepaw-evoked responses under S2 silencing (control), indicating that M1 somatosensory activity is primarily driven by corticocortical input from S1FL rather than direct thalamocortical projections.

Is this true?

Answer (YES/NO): YES